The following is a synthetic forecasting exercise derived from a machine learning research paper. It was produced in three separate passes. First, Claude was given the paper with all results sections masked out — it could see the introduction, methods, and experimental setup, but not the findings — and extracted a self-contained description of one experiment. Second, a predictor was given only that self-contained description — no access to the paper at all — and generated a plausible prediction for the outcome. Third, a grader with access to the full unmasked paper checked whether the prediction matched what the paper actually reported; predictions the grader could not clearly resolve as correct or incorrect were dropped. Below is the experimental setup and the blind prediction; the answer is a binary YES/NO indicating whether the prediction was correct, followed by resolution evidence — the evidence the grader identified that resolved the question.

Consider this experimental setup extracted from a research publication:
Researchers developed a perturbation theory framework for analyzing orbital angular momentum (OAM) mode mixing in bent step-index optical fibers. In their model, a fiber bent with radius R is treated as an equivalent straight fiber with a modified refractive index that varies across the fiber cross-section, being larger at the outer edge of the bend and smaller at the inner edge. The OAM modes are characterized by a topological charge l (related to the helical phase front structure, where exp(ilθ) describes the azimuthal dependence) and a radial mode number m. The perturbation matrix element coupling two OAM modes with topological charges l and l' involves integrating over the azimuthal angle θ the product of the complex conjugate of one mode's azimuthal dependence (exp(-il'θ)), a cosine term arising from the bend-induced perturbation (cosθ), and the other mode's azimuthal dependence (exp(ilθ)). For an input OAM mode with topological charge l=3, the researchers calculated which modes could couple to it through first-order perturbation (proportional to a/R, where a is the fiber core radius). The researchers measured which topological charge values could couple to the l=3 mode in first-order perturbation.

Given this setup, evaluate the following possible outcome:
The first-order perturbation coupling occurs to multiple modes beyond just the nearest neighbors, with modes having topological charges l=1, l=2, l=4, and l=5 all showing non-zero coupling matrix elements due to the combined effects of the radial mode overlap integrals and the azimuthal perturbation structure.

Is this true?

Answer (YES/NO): NO